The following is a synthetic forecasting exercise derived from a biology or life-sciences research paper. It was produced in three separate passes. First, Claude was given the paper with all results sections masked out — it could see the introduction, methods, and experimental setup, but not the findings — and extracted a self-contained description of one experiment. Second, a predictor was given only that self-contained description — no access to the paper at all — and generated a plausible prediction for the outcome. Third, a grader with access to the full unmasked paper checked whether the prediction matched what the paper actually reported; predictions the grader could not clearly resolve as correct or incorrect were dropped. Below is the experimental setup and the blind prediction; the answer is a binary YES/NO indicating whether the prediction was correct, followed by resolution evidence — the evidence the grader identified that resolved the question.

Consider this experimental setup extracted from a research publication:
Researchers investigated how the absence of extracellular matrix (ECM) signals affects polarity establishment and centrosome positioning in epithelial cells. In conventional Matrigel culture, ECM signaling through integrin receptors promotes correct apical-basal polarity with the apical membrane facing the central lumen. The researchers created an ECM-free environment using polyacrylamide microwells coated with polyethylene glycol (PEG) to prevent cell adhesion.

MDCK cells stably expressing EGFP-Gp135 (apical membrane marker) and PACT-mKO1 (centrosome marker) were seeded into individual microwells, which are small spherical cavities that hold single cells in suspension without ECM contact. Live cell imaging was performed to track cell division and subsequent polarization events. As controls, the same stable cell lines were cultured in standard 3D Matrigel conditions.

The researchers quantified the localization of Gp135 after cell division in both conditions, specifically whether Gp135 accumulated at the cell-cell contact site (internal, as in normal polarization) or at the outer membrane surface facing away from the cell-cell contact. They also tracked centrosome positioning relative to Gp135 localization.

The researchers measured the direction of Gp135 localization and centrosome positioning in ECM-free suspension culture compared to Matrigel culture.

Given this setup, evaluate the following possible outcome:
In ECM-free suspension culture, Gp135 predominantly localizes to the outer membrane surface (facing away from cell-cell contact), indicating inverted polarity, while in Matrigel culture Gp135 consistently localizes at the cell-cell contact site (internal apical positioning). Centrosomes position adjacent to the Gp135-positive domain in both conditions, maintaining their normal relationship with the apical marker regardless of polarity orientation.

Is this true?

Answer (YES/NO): NO